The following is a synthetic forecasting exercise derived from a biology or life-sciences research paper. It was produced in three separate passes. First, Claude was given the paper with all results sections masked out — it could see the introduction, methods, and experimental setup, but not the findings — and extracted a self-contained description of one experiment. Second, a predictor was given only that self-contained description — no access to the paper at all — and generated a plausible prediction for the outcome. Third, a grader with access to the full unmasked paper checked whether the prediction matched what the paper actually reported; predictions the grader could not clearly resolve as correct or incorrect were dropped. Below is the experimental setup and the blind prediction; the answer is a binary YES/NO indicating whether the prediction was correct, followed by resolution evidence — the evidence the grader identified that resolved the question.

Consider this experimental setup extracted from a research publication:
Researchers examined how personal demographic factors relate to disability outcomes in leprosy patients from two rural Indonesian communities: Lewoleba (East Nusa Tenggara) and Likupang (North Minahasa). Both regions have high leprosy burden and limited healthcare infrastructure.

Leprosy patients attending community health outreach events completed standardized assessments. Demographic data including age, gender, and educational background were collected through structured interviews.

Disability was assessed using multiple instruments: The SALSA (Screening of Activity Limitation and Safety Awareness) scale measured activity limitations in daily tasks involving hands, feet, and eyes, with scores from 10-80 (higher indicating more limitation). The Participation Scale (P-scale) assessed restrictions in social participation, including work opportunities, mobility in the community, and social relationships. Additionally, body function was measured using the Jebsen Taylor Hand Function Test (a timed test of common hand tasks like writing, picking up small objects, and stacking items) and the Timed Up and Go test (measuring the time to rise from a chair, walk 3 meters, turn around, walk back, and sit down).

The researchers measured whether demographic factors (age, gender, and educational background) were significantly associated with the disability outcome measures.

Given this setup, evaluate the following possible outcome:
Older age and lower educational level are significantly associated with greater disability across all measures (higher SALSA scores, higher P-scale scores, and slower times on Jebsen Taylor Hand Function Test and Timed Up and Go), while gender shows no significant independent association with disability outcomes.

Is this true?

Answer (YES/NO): NO